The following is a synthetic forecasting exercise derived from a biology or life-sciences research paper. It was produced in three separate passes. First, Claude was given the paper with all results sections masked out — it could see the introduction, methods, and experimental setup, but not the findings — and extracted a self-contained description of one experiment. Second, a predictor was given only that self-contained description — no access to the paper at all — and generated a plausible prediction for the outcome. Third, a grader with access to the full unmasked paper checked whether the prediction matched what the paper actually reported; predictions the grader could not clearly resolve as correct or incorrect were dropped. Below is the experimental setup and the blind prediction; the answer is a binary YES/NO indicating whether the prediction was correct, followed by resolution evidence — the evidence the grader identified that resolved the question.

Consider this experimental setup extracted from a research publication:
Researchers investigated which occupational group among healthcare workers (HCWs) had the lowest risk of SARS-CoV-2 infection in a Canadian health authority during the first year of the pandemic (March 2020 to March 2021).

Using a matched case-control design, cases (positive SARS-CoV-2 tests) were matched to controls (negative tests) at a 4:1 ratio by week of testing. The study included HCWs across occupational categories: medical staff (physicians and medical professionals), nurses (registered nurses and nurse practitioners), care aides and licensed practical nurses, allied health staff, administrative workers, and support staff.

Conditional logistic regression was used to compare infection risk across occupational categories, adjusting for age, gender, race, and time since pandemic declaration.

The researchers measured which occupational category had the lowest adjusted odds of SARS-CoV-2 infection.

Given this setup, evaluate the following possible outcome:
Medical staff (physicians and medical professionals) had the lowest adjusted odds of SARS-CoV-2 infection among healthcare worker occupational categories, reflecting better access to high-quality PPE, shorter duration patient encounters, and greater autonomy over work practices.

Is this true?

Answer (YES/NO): YES